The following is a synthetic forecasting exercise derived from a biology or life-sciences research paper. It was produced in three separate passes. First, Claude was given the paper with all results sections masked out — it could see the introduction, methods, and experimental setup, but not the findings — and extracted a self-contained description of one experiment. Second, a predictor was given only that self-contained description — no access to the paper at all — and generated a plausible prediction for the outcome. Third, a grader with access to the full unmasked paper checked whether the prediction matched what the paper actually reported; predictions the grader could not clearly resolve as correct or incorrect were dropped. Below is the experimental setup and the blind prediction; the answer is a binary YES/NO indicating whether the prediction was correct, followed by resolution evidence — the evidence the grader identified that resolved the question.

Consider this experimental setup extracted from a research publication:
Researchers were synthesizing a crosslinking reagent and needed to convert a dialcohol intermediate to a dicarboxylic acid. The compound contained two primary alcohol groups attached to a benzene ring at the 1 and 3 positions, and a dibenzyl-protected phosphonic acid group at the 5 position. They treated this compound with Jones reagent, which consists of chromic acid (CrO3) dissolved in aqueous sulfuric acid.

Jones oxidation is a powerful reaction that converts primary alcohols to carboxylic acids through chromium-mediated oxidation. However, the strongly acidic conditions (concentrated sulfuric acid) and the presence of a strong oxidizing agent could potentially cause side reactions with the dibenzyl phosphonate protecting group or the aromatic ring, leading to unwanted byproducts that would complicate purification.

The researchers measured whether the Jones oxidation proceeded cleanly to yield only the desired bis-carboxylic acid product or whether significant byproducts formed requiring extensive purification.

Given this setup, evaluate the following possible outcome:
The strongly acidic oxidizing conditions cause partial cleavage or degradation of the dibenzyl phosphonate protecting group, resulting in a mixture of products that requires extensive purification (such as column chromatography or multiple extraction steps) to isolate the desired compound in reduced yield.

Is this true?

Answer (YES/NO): NO